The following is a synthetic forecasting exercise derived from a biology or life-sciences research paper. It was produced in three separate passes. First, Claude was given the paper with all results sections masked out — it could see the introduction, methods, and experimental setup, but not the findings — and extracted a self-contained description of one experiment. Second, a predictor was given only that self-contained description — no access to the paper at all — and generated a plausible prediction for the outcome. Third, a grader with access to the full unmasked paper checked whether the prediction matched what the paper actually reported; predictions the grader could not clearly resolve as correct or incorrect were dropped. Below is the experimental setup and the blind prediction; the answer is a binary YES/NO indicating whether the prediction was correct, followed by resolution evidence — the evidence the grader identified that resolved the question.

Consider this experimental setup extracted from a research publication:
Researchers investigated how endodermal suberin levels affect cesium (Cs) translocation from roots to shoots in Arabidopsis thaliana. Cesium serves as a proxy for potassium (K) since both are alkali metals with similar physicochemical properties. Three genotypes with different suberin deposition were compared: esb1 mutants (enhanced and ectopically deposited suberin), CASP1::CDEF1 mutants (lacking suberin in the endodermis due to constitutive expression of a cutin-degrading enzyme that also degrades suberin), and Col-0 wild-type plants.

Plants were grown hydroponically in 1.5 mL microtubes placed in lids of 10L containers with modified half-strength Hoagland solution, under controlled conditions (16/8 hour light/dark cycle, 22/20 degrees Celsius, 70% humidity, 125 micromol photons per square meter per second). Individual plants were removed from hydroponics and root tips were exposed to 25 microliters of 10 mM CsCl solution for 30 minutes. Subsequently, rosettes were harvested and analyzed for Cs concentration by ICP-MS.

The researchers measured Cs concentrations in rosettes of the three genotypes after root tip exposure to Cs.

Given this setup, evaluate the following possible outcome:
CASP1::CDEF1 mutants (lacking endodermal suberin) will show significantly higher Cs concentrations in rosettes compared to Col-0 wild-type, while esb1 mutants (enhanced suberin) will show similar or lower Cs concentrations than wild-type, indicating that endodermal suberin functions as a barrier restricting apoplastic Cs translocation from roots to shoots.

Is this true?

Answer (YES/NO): NO